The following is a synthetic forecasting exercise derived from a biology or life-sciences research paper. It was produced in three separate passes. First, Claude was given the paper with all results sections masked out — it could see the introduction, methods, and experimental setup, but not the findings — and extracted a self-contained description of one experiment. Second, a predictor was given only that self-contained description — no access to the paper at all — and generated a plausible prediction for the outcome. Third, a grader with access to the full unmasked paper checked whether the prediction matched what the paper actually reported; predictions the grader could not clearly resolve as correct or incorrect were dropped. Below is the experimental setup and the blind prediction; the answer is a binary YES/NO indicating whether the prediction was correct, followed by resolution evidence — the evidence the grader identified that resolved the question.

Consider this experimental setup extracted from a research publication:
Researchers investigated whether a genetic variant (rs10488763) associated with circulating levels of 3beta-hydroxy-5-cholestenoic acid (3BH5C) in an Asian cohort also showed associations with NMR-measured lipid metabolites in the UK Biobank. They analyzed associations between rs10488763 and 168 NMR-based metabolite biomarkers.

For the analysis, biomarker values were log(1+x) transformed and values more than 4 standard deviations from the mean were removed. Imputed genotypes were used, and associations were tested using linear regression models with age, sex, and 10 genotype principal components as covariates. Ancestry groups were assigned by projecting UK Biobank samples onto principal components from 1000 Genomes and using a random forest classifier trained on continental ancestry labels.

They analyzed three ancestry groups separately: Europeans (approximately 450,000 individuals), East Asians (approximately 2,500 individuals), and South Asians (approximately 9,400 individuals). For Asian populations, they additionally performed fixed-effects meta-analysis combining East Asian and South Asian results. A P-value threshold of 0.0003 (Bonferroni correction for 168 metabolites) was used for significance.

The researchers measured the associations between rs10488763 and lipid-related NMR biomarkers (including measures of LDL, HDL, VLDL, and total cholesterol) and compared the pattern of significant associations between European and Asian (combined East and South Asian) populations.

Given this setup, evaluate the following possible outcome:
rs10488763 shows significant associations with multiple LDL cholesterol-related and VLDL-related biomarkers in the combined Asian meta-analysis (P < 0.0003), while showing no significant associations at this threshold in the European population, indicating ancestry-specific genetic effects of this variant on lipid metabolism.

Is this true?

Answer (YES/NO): NO